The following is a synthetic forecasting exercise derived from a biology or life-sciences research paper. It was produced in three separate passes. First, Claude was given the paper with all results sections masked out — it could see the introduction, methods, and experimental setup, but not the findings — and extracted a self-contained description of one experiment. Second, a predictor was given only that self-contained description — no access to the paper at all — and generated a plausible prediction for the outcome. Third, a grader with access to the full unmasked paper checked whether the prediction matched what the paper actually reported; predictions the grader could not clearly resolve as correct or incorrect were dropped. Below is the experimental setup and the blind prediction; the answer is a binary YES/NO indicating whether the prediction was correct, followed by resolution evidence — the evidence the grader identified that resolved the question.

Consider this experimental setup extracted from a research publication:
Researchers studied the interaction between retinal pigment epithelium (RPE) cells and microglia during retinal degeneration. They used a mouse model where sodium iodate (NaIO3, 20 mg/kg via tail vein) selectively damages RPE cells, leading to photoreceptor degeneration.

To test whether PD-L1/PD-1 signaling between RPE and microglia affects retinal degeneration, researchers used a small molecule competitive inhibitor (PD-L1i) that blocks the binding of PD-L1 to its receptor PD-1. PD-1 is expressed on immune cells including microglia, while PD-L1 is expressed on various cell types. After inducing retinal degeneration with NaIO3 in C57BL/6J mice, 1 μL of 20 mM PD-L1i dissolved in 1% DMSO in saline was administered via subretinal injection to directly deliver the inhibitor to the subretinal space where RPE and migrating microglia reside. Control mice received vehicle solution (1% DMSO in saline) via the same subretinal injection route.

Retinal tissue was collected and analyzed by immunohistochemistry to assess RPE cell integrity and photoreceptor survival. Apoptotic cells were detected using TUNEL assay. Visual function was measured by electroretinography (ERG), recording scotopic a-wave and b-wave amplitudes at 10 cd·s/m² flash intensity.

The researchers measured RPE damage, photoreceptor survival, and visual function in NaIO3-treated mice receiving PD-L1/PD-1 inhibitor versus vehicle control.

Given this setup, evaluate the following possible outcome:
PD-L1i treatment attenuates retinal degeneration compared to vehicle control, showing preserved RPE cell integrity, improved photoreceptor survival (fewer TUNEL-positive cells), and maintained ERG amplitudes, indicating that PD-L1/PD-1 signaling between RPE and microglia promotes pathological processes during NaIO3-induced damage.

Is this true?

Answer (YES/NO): NO